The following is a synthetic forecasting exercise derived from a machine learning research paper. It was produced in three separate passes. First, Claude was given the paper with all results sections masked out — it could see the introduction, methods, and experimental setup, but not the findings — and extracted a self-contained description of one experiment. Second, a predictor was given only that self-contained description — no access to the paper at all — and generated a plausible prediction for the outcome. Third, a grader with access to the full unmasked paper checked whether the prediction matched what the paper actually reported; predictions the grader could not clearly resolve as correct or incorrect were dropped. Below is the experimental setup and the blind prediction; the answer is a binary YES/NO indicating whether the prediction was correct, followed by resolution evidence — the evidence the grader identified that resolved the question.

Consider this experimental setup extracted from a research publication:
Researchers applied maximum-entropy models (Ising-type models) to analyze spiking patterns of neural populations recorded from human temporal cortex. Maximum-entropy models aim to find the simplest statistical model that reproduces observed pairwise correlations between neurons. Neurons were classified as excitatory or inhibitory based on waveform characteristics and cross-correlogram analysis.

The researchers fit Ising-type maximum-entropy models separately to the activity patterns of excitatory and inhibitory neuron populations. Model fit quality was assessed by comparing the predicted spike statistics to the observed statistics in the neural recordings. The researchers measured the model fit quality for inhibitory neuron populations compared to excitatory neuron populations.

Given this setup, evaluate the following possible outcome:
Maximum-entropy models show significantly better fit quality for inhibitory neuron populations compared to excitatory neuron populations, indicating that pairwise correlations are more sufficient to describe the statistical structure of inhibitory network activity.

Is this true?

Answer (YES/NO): YES